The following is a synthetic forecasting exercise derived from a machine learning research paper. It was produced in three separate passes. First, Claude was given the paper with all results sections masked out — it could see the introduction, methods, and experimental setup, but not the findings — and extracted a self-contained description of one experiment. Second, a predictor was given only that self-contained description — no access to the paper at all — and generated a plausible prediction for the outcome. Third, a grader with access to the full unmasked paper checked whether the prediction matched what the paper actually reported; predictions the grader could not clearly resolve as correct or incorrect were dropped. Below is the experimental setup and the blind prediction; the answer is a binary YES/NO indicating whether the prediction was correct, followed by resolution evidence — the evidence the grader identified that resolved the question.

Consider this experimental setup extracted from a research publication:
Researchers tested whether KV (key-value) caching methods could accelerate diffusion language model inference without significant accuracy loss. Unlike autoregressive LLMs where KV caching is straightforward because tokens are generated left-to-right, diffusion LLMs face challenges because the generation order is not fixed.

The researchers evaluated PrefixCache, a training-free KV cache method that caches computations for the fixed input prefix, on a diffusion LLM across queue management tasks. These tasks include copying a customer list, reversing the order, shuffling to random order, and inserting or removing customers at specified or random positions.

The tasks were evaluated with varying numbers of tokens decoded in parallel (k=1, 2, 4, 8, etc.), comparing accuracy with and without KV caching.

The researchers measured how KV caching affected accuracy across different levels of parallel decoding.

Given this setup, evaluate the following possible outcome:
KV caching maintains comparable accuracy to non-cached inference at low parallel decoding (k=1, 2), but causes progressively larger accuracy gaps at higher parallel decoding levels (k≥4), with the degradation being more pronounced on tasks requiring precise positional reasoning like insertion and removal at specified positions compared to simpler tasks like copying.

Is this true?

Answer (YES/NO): NO